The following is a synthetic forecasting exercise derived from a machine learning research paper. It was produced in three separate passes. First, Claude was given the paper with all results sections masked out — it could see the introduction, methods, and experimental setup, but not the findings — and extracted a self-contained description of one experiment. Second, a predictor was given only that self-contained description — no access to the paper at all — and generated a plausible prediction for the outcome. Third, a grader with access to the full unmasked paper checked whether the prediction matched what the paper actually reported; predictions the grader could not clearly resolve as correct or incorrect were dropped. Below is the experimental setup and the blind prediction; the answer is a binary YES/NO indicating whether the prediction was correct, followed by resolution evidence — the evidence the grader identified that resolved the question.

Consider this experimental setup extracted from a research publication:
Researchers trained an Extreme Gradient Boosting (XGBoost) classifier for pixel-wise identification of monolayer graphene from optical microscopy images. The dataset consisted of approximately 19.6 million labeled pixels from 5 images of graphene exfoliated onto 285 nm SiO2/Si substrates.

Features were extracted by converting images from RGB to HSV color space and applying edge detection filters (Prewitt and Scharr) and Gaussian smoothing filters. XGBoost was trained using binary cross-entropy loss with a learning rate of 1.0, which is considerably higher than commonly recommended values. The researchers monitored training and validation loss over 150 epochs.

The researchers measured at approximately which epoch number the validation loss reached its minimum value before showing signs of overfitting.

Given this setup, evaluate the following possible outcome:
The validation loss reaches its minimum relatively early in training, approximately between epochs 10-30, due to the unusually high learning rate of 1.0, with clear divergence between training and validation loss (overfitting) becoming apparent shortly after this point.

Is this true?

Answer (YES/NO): YES